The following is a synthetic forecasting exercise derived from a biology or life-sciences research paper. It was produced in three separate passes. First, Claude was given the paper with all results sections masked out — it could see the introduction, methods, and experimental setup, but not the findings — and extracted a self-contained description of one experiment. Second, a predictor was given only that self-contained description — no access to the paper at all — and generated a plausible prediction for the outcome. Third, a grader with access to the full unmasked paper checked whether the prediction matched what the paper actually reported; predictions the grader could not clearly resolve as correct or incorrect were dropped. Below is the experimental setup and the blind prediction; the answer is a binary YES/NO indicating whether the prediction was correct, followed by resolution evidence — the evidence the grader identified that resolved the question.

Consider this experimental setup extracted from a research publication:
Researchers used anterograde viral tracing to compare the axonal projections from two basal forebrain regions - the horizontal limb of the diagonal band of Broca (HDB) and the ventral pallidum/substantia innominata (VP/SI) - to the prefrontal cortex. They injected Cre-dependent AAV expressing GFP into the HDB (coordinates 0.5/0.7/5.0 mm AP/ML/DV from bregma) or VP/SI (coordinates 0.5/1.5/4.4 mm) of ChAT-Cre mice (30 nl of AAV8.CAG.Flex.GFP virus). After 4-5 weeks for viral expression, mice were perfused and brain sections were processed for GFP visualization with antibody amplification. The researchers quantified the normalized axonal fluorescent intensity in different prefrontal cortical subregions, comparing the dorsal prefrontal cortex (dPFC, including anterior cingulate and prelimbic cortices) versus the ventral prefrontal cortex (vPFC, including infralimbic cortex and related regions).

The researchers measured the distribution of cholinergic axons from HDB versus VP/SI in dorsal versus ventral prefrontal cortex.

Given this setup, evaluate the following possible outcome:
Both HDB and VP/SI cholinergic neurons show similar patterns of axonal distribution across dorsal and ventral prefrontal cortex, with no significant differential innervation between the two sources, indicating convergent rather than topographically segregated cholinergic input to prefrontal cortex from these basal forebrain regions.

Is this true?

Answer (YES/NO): NO